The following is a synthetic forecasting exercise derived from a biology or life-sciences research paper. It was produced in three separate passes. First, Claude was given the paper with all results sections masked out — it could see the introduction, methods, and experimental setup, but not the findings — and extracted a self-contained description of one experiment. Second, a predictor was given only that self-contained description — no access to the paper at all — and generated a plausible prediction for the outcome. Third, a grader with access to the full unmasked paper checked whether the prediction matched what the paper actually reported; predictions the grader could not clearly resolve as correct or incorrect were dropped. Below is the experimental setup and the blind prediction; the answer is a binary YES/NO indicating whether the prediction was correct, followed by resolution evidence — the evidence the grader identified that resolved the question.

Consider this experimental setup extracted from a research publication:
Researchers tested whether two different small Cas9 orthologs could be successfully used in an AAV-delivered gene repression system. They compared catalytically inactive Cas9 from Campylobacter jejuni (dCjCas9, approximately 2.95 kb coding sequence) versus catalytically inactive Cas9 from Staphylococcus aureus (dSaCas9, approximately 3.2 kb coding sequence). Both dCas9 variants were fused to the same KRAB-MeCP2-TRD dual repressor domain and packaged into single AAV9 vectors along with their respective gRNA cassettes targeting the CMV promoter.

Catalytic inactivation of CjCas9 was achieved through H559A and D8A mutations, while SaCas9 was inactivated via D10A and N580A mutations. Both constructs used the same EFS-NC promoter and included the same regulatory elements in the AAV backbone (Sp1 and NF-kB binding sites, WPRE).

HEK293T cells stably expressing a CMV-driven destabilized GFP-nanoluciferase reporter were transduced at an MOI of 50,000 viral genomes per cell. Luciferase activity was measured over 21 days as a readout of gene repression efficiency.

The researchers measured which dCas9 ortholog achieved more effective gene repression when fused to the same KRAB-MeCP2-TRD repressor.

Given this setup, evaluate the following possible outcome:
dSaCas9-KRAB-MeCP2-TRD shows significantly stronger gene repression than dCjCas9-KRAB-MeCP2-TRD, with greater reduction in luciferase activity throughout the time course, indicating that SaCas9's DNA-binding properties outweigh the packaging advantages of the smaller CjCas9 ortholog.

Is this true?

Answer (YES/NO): NO